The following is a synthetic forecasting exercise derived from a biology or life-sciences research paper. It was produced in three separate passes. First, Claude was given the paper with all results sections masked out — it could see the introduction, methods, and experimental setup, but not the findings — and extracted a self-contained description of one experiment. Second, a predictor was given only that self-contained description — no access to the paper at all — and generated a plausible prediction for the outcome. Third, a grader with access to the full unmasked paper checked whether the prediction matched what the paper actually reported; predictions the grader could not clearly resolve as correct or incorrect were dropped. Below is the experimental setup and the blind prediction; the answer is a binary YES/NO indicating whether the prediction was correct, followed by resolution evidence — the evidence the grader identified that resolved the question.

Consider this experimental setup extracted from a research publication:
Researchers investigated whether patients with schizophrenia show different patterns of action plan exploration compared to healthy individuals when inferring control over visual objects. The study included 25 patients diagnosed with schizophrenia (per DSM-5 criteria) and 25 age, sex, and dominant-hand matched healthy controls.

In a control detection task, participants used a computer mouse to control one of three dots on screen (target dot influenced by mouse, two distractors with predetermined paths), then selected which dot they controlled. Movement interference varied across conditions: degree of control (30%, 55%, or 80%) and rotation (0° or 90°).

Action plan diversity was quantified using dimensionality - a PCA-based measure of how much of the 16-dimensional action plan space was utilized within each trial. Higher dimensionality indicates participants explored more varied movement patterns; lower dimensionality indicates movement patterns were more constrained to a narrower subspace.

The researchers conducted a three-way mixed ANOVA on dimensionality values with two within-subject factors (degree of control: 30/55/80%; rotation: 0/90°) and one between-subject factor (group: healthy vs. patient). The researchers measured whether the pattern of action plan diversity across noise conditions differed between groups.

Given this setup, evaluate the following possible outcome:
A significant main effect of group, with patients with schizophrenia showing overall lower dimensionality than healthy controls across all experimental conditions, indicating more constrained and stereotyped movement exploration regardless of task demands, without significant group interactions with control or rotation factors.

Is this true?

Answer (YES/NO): NO